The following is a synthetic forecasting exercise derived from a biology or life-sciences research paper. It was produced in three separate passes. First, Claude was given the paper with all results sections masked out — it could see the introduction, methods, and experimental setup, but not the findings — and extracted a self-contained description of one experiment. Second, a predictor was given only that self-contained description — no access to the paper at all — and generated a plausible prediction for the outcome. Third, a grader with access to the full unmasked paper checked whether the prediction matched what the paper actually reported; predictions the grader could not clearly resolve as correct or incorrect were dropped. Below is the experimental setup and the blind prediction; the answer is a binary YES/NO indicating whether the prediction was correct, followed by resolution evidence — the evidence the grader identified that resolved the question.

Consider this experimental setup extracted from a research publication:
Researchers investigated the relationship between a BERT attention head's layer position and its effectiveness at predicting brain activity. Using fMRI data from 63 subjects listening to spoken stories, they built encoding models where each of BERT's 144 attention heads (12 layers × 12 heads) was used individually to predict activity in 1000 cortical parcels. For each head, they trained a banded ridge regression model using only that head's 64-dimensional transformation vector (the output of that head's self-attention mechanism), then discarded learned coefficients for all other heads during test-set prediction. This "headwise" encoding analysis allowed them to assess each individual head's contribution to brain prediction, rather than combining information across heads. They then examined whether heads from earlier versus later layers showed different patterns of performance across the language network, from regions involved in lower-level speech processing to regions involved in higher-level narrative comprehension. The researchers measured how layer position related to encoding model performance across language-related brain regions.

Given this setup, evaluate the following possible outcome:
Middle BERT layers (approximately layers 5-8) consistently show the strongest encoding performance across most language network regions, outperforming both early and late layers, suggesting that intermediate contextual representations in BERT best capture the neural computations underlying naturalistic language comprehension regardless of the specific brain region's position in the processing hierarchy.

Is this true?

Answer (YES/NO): NO